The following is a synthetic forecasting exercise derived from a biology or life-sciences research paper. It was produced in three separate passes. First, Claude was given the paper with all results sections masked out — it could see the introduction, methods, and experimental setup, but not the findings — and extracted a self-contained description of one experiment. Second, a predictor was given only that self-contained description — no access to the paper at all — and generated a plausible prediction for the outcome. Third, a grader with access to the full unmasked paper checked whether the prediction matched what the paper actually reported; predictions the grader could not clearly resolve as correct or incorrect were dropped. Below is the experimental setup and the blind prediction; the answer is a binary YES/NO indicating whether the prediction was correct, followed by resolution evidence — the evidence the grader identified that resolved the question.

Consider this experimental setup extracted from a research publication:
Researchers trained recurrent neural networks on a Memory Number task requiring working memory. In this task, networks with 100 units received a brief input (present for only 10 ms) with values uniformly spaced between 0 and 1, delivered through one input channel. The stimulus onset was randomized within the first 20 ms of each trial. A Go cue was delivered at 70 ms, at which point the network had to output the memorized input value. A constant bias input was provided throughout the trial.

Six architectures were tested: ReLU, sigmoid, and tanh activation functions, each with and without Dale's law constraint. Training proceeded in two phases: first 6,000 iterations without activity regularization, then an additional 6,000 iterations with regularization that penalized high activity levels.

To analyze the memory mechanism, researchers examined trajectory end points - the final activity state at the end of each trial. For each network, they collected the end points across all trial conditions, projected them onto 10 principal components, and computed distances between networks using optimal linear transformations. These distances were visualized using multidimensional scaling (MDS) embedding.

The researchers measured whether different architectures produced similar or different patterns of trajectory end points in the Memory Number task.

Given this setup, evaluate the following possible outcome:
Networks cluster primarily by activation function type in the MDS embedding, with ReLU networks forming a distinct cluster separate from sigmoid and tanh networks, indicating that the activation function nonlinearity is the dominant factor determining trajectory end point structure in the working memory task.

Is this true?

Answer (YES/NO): NO